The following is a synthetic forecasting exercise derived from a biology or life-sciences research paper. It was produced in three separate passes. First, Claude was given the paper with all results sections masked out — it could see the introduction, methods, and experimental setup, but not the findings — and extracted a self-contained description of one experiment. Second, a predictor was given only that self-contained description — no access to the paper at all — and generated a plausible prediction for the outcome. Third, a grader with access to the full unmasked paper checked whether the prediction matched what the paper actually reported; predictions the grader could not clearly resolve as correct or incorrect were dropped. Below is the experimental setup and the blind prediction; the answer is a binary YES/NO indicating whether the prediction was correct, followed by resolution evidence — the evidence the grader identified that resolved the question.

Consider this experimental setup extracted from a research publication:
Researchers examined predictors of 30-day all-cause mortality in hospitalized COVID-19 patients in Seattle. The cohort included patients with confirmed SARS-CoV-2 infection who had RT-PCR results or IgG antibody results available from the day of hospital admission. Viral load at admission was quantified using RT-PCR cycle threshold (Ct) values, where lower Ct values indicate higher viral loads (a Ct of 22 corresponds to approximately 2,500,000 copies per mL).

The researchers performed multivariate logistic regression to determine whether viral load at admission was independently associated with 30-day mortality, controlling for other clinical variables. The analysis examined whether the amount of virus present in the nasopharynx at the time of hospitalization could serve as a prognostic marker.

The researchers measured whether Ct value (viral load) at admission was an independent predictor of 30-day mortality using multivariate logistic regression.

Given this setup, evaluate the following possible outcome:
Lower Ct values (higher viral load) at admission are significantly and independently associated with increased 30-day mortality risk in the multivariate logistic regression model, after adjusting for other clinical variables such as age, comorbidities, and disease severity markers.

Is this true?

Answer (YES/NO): NO